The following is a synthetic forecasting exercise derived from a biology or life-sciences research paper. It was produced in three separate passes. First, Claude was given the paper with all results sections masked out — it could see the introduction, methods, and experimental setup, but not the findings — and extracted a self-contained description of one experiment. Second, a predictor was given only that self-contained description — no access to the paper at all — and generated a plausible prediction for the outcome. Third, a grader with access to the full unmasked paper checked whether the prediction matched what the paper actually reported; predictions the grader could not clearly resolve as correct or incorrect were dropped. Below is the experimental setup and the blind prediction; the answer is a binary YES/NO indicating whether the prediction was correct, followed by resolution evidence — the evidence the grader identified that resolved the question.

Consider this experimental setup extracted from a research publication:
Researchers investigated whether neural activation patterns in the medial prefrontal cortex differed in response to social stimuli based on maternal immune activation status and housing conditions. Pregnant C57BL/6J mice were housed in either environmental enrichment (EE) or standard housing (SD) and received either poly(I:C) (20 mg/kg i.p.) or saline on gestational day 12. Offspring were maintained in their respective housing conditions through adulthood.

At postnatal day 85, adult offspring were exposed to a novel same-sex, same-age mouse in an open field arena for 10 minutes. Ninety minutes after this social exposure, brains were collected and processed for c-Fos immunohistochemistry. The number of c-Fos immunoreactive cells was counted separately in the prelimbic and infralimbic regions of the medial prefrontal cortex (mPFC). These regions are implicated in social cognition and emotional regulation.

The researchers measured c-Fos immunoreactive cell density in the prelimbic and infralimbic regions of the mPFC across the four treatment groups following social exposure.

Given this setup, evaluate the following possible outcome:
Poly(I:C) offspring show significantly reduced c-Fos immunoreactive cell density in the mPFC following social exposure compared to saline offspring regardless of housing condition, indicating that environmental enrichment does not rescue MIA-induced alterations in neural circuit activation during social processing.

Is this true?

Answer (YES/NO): NO